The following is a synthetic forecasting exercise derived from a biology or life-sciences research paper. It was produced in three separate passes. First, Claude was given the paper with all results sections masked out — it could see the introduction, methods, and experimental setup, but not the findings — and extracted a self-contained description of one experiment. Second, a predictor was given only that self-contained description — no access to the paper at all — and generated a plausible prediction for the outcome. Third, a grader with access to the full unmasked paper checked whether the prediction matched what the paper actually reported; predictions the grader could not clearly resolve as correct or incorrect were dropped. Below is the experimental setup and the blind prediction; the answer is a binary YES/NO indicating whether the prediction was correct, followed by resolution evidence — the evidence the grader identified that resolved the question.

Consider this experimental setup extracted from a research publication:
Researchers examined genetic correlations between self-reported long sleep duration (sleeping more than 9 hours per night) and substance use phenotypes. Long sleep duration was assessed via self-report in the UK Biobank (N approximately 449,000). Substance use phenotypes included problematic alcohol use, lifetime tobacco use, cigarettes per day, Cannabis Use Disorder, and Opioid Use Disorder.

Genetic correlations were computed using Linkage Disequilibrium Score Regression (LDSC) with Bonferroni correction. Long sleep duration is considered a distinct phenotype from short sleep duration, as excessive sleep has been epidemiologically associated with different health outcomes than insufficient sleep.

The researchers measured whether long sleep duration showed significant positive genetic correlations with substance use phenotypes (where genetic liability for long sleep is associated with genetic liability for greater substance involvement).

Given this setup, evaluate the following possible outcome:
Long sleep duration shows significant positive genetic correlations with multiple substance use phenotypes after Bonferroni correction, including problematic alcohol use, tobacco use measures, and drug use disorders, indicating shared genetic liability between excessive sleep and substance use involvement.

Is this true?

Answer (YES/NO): YES